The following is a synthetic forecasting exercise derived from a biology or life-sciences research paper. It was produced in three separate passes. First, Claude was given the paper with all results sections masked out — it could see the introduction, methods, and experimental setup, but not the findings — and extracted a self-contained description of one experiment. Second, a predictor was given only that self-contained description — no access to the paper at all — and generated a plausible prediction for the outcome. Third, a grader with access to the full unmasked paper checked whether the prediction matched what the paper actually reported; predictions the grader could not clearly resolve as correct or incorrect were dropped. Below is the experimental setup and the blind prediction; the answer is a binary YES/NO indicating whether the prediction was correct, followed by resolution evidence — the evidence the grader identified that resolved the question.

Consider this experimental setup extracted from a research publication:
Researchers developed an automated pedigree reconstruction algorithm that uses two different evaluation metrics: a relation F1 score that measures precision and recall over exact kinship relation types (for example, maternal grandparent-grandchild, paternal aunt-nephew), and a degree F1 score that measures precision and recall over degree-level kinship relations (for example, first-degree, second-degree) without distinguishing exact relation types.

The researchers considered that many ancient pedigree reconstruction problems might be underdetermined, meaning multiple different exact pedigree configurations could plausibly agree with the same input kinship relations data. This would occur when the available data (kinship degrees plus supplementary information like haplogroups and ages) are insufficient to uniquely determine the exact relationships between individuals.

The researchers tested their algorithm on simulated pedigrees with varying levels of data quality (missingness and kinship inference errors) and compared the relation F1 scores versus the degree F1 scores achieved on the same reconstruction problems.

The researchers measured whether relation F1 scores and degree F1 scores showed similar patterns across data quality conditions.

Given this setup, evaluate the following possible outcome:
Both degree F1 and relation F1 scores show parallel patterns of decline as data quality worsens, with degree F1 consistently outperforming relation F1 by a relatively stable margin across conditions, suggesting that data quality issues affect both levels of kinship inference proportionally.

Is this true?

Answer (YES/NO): NO